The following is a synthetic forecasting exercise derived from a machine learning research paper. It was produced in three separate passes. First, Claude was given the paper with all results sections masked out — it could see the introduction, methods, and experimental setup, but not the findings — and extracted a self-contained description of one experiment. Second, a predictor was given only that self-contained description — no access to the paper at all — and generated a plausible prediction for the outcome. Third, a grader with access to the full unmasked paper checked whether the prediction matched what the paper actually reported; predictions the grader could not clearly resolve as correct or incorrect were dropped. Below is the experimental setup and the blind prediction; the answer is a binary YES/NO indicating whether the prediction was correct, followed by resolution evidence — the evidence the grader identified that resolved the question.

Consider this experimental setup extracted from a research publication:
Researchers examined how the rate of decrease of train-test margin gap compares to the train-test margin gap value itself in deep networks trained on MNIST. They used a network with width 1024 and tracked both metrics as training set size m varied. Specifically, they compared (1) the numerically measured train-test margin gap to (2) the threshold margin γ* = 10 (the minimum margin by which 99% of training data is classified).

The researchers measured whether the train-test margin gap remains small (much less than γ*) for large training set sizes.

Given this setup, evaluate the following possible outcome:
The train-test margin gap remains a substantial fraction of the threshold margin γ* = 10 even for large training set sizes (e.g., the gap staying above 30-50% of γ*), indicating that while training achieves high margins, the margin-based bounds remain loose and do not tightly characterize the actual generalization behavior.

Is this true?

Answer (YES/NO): NO